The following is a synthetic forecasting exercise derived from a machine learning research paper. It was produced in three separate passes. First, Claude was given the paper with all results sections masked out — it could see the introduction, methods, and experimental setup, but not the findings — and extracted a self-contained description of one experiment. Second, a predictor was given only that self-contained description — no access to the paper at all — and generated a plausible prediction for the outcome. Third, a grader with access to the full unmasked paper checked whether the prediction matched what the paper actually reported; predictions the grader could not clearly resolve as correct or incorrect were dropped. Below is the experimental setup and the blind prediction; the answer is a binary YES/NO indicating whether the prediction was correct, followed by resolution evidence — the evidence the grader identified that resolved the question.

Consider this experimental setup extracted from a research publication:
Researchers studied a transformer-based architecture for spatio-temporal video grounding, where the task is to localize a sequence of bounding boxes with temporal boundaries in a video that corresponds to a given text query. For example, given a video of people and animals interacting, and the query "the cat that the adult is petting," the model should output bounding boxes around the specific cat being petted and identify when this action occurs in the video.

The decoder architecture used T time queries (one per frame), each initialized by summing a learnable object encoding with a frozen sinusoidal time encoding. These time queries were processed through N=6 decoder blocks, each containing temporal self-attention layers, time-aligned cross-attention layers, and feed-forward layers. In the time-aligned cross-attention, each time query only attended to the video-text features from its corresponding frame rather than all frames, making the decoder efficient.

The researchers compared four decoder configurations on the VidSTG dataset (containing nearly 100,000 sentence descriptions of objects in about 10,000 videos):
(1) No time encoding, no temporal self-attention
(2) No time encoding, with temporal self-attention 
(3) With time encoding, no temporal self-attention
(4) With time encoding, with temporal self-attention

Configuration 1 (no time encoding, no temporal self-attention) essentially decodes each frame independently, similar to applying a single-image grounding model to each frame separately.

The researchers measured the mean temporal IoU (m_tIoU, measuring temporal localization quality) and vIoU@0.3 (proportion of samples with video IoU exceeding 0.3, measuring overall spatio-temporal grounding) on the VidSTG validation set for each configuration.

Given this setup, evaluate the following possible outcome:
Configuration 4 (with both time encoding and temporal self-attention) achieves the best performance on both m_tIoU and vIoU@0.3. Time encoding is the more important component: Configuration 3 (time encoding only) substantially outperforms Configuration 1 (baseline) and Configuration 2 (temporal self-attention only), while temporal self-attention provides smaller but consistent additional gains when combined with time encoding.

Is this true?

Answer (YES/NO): YES